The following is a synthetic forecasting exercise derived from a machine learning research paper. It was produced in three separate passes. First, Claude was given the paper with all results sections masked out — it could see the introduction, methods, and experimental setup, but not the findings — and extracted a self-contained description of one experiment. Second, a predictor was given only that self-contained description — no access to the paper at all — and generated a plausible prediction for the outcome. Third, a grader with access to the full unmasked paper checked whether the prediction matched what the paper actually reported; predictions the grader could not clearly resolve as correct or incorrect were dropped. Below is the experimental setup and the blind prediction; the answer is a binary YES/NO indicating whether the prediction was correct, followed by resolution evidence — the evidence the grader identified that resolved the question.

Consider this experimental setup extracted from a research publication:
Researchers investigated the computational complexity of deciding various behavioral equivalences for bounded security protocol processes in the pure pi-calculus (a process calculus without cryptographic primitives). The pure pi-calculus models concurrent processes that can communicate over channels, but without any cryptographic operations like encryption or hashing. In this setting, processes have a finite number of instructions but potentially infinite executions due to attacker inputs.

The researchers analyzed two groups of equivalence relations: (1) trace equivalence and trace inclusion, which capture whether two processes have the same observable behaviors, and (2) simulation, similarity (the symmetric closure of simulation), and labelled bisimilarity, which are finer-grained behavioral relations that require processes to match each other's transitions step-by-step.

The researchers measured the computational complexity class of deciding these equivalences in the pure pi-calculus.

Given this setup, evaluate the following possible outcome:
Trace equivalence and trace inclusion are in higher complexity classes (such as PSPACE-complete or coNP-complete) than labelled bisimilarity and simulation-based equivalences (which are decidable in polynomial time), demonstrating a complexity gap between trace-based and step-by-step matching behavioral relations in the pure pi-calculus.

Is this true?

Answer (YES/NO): NO